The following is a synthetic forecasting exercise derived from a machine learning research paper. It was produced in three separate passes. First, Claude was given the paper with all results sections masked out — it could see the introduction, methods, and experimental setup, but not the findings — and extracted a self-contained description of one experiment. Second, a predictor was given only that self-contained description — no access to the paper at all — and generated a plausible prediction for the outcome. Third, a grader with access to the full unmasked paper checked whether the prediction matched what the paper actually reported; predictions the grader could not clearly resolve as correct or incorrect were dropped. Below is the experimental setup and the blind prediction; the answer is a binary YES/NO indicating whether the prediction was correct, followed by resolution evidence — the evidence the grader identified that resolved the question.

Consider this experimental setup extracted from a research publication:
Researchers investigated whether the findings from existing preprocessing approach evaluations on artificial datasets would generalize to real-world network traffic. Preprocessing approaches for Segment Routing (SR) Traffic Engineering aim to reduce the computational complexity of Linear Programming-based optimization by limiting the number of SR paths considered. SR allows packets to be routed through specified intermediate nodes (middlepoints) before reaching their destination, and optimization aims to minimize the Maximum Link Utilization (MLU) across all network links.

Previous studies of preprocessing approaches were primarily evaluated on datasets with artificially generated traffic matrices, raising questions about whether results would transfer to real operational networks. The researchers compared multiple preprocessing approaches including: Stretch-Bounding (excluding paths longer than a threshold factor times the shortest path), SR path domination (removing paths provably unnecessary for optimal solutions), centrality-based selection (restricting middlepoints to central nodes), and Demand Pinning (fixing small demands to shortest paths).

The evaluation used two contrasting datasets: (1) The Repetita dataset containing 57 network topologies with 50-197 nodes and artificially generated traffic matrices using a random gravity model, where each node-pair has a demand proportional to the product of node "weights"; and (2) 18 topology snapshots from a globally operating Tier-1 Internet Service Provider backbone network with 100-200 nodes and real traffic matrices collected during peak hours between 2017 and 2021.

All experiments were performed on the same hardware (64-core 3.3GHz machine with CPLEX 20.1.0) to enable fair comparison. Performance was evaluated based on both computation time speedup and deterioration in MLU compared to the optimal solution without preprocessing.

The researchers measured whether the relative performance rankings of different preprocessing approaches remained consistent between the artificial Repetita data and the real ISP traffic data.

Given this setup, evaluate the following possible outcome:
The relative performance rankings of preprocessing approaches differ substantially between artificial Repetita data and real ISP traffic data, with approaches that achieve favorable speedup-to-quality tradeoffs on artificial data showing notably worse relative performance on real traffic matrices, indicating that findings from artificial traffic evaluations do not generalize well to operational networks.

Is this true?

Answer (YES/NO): YES